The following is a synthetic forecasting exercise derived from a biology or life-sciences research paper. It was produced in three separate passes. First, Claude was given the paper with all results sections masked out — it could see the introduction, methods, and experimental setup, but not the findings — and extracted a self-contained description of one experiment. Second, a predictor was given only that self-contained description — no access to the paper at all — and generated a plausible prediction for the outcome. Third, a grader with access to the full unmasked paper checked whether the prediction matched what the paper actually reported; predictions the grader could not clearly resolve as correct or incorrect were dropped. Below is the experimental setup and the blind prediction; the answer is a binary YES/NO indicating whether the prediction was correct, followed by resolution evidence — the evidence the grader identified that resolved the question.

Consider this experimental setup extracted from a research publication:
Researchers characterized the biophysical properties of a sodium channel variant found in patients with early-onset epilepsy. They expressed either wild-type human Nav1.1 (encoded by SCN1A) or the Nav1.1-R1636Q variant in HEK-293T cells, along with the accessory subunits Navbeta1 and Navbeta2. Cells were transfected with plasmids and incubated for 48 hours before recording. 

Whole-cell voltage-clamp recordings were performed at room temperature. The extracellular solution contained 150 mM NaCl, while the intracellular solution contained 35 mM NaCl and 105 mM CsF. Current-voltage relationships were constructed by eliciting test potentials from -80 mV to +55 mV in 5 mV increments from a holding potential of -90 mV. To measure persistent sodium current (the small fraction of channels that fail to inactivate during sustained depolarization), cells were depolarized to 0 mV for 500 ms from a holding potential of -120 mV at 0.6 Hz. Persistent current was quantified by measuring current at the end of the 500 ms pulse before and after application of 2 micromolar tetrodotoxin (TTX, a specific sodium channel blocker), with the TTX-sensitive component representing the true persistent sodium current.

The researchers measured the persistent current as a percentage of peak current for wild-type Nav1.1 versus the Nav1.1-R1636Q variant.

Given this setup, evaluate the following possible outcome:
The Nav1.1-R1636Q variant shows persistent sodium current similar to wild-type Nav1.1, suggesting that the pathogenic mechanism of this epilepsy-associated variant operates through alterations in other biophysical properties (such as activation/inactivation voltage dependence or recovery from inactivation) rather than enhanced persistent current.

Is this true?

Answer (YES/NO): NO